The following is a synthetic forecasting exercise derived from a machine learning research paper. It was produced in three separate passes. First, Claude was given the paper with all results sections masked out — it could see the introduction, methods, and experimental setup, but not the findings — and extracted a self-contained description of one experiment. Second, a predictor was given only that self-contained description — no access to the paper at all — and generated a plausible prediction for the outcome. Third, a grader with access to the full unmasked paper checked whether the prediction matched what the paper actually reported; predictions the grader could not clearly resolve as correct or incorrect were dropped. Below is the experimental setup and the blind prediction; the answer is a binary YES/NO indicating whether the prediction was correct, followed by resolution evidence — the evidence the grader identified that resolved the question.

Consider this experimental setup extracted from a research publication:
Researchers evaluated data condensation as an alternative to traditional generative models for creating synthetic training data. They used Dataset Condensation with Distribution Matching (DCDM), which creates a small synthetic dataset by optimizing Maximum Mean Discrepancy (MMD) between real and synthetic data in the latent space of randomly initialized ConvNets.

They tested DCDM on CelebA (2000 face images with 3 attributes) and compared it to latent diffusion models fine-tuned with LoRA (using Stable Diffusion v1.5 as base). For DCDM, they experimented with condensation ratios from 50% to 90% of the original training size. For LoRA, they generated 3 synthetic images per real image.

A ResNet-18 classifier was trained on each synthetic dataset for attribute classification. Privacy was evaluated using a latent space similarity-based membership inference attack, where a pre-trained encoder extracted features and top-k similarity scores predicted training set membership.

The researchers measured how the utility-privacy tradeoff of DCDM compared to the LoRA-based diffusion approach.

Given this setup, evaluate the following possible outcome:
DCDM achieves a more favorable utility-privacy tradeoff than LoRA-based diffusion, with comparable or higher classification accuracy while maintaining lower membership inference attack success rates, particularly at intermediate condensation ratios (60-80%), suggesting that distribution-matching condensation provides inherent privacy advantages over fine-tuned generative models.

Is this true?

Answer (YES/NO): NO